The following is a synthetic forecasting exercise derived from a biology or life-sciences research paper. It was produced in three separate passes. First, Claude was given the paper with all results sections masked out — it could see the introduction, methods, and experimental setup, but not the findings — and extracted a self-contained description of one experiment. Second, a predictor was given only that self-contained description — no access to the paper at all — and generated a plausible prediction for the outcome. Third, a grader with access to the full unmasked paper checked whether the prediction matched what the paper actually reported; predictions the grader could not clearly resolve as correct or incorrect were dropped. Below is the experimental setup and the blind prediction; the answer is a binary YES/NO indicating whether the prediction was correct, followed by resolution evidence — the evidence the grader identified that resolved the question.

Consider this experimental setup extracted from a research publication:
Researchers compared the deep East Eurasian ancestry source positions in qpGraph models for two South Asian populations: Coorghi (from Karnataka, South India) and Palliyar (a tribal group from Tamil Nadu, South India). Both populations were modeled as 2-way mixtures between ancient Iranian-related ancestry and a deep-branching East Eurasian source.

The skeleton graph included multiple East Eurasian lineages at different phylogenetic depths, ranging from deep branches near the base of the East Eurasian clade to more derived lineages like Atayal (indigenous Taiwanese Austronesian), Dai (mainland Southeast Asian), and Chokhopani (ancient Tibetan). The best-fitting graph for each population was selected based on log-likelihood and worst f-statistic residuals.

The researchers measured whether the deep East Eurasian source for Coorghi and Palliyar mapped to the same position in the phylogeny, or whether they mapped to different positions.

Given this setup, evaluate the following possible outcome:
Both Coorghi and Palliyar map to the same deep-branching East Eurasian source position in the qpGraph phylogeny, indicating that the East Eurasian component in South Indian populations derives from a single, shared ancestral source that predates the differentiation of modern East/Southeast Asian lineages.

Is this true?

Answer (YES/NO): NO